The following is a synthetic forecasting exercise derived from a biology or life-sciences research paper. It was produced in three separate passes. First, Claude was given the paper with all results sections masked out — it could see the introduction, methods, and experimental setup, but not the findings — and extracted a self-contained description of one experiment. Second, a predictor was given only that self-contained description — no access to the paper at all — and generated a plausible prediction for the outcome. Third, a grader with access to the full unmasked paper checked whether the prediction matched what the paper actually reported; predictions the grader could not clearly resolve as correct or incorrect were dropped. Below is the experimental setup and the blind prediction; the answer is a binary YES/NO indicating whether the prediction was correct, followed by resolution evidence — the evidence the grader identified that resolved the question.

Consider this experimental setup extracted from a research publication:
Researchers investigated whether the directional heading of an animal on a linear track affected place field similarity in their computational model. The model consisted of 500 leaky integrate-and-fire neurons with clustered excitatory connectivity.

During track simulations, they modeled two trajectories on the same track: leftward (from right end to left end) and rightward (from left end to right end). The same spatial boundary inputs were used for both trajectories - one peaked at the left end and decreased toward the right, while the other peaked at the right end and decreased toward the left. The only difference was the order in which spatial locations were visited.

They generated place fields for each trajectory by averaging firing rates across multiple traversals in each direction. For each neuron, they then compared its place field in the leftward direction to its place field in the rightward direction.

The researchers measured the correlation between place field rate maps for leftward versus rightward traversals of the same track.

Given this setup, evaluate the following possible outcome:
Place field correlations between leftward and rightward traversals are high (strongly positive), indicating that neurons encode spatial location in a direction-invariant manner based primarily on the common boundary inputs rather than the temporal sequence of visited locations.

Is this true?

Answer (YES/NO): YES